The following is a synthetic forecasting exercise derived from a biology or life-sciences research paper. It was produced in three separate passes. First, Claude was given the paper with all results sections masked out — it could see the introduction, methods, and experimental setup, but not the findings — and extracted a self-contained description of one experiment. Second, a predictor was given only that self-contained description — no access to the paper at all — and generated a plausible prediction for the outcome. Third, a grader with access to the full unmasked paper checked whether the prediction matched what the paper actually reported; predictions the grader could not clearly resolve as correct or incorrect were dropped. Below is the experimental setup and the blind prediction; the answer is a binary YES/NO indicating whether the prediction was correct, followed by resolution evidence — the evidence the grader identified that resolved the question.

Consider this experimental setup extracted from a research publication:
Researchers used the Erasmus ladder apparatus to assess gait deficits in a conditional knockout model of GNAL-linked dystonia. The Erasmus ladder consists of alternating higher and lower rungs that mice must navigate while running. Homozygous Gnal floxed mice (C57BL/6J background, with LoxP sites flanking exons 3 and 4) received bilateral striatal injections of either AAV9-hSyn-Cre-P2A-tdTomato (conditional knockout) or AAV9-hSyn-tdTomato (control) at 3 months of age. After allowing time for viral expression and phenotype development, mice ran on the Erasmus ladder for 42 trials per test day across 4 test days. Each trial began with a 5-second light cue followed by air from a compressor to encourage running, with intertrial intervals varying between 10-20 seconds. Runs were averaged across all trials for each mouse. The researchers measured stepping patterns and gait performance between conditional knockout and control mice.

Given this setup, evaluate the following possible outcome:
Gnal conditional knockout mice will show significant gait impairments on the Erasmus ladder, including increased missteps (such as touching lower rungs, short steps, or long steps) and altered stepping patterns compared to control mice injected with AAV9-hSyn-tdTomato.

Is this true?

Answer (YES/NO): NO